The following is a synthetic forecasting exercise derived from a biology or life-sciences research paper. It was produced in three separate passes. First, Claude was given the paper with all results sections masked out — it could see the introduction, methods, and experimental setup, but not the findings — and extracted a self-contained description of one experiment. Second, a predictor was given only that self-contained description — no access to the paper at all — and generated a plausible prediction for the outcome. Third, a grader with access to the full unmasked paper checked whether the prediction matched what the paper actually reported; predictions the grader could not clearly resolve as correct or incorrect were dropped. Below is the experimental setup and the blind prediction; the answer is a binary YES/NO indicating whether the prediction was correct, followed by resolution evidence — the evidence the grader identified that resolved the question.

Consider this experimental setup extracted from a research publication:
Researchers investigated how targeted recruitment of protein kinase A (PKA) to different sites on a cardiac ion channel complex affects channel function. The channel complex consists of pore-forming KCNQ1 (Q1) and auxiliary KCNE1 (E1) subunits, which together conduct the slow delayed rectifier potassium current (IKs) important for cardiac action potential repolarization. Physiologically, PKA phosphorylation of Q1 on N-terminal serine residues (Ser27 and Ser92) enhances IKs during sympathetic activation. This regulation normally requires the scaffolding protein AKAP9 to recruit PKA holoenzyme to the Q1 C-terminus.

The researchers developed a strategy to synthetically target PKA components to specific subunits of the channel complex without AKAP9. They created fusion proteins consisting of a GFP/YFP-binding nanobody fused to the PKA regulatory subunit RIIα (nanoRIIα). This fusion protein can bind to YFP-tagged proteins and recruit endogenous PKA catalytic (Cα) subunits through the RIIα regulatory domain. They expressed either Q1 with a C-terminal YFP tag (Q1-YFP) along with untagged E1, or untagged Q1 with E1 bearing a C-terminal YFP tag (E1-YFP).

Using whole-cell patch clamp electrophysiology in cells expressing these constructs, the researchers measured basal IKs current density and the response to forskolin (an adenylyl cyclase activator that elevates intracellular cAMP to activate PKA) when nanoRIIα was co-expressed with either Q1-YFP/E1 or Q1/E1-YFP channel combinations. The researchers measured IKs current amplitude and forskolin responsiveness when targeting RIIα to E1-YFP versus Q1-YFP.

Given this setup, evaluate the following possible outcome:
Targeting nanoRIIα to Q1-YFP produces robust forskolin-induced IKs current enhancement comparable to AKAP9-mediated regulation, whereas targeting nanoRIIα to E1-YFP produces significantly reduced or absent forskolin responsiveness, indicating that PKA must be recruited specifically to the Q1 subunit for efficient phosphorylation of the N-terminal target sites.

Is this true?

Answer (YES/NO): NO